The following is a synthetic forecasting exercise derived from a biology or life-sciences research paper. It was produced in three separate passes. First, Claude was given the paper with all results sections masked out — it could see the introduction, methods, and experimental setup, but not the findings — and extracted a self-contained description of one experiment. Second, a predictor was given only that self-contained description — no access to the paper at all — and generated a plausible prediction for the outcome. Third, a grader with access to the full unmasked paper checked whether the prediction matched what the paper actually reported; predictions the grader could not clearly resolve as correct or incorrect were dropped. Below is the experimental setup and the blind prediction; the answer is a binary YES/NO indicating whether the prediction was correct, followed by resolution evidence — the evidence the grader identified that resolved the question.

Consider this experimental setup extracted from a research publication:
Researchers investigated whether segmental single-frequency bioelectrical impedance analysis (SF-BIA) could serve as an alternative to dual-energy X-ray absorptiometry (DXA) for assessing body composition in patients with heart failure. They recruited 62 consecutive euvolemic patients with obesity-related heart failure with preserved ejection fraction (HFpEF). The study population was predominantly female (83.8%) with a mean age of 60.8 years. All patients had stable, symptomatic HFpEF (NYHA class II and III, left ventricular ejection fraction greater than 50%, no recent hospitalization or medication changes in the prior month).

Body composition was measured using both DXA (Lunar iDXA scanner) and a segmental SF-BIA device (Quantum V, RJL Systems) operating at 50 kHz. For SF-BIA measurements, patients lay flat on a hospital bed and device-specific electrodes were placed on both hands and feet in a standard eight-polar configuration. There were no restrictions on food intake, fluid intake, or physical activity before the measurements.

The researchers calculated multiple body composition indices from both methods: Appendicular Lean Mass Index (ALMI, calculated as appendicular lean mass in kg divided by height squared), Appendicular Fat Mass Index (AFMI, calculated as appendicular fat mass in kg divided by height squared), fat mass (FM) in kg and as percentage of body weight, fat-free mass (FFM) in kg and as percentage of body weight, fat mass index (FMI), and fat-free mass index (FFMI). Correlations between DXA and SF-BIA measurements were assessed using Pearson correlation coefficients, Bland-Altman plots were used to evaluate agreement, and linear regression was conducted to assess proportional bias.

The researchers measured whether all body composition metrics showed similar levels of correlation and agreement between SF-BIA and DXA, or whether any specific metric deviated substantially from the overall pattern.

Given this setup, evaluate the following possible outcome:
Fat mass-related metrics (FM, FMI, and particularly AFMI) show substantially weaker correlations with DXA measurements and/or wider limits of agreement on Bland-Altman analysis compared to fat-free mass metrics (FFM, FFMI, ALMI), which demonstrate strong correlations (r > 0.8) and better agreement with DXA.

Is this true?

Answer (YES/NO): NO